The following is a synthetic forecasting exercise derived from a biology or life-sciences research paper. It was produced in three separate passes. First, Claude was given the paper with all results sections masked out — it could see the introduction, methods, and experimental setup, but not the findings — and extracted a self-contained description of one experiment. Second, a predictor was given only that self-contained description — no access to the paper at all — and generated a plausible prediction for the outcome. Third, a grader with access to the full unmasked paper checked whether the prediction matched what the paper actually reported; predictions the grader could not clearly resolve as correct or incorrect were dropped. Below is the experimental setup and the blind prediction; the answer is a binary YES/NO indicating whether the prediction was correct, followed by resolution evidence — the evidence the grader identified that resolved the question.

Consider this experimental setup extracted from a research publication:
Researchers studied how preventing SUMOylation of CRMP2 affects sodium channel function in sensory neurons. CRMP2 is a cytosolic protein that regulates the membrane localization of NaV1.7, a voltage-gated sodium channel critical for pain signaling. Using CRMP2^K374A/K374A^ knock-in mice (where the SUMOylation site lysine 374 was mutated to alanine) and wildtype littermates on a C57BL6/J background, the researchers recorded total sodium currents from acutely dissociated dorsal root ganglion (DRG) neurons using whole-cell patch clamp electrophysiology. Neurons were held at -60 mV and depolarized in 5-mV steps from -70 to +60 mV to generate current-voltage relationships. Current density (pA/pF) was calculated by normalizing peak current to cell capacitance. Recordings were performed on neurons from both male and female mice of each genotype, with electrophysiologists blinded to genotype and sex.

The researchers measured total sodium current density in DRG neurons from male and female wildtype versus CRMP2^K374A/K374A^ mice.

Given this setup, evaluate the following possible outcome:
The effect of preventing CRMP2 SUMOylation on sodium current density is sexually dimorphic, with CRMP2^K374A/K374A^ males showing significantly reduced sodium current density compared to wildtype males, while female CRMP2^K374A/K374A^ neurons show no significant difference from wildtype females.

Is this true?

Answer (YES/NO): NO